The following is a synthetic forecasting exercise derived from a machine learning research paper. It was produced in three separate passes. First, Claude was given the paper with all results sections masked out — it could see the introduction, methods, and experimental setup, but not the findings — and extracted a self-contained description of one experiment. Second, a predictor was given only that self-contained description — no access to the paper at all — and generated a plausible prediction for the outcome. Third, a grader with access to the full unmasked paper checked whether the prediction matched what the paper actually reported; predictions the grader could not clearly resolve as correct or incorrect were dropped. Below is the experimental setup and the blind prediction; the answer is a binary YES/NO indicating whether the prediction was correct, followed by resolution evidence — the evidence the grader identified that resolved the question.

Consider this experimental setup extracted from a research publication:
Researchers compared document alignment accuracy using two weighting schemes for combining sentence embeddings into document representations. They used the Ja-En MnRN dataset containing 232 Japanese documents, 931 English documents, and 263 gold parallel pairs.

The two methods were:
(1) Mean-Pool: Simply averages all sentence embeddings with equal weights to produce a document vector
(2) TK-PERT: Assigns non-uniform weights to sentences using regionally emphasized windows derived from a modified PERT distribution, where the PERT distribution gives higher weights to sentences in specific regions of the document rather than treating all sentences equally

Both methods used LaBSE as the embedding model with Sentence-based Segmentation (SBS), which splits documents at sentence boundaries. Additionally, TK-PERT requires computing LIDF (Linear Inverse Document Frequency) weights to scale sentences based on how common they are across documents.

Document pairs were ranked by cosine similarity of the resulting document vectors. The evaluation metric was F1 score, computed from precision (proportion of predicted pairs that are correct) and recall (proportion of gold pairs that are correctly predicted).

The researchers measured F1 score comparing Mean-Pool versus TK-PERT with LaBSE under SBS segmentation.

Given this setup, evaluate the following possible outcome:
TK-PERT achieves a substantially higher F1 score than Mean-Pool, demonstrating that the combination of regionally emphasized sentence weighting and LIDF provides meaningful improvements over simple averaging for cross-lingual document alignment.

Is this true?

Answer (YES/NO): NO